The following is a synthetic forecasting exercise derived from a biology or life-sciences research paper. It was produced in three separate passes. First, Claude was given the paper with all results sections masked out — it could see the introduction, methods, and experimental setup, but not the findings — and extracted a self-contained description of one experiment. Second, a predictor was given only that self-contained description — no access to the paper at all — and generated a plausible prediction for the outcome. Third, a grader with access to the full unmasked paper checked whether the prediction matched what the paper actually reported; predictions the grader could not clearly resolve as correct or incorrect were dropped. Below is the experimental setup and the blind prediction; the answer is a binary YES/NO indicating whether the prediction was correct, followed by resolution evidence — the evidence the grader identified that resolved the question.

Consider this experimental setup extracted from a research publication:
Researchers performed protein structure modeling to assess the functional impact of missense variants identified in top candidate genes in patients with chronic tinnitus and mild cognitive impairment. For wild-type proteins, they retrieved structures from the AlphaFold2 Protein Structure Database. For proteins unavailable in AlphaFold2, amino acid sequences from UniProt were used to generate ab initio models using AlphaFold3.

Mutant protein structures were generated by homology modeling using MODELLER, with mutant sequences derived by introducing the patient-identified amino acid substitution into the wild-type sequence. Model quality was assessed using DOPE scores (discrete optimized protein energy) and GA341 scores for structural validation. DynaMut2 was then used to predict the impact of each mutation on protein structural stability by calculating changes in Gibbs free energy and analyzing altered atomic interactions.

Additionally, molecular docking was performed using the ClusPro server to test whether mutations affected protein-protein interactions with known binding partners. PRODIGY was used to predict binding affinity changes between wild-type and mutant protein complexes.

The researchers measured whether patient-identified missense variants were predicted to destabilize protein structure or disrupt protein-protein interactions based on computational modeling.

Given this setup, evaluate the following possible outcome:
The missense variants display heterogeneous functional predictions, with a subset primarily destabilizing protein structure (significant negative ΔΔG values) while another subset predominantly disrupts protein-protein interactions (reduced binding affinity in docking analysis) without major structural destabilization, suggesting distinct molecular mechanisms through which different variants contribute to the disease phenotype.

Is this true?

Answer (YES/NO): NO